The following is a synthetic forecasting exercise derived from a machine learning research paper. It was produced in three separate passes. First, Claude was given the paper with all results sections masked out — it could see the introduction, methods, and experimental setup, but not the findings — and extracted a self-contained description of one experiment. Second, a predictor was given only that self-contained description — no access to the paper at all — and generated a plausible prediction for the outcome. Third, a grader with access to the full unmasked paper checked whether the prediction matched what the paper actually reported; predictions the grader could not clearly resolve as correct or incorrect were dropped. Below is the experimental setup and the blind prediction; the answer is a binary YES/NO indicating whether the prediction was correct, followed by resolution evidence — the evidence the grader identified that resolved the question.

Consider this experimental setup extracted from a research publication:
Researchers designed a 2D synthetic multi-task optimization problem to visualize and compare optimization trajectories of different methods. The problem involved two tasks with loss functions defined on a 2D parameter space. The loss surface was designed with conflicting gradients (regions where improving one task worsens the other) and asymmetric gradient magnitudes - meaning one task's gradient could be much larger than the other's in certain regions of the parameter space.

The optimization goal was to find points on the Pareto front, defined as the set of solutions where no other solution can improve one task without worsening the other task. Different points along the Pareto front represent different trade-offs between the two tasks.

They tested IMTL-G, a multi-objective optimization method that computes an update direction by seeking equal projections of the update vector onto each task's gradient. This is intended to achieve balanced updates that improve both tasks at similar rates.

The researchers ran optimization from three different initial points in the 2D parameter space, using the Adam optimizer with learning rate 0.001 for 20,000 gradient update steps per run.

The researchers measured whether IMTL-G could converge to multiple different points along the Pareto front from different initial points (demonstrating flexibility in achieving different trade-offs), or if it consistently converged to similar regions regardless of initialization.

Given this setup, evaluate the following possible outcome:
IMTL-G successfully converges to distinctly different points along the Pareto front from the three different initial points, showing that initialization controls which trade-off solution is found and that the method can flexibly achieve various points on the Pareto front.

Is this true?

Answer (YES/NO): NO